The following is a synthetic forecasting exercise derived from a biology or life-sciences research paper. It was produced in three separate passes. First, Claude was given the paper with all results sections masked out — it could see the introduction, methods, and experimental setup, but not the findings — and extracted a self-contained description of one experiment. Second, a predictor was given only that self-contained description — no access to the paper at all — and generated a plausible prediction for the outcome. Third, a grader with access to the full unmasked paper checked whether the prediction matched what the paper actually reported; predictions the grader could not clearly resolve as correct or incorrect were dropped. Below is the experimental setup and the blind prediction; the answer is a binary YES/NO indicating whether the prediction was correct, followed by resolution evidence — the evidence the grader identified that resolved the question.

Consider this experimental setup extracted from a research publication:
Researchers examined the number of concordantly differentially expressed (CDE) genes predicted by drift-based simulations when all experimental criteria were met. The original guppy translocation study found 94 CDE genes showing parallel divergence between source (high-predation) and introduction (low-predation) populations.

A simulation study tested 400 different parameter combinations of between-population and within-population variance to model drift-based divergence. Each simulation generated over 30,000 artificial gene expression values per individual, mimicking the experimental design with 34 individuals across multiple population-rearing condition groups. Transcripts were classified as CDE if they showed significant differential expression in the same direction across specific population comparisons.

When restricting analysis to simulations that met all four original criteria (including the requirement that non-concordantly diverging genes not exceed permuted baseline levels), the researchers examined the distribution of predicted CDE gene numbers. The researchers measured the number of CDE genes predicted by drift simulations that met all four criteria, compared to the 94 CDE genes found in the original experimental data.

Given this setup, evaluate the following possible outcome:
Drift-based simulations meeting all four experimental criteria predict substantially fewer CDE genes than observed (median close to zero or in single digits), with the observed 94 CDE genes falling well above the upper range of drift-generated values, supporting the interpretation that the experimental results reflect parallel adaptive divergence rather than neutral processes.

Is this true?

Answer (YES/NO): NO